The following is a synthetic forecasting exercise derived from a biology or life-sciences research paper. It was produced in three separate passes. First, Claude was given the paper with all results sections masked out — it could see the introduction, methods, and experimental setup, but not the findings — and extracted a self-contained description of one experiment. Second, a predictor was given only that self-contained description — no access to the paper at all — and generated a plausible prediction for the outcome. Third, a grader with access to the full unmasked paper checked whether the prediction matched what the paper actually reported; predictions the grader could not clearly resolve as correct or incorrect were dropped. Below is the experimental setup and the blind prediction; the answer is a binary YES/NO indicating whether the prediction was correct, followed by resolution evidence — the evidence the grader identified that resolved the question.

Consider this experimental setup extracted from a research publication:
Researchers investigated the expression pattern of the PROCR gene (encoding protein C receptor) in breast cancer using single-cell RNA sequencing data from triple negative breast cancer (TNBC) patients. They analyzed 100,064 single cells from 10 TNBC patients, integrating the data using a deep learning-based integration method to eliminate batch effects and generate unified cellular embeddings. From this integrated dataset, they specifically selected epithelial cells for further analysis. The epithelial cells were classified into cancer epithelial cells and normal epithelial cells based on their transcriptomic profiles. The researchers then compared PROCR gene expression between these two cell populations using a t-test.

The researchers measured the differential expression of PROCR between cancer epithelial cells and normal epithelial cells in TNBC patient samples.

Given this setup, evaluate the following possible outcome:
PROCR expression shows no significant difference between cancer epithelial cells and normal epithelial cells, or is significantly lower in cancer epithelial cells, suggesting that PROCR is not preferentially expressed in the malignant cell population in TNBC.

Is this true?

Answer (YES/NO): NO